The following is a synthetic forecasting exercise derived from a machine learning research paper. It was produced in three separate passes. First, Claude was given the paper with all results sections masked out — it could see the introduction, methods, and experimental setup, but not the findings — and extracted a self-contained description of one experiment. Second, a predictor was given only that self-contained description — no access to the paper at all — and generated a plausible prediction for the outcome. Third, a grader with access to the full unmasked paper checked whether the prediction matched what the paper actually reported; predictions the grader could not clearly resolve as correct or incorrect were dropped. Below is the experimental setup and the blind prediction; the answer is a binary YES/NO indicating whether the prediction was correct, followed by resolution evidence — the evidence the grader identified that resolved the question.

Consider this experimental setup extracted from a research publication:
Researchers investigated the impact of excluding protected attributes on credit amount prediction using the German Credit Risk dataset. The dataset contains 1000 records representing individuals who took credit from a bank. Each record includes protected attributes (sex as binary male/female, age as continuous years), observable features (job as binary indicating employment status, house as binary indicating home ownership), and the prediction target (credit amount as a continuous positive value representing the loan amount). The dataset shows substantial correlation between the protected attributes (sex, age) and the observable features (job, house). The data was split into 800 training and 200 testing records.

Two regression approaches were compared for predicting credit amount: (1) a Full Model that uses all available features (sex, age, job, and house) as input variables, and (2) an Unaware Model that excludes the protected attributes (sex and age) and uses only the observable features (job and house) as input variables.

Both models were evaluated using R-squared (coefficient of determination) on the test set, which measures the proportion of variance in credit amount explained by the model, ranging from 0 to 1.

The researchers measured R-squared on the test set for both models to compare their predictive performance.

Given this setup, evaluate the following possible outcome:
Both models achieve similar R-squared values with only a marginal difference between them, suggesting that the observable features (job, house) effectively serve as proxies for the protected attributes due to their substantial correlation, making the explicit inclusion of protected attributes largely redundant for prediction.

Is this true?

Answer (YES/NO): NO